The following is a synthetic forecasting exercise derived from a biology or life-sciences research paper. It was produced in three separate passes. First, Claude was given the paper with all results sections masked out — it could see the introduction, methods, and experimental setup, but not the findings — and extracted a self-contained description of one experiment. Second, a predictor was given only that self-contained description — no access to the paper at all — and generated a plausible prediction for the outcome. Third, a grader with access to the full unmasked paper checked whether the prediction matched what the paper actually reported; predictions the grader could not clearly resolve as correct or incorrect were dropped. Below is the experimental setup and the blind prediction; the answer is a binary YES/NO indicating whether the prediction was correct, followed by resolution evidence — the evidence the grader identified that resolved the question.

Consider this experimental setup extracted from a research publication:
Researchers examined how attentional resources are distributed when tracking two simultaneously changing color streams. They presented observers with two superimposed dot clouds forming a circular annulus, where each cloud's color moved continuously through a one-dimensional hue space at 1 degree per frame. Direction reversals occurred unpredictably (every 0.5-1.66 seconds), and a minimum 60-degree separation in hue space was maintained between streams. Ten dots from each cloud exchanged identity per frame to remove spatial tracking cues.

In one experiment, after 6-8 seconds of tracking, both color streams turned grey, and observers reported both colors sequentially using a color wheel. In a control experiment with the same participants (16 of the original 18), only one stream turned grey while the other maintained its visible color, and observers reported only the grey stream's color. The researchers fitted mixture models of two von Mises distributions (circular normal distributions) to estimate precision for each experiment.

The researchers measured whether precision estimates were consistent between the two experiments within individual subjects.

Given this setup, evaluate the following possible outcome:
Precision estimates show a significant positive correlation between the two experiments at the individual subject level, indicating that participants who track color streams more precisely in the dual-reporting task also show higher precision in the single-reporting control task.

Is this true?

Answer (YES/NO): NO